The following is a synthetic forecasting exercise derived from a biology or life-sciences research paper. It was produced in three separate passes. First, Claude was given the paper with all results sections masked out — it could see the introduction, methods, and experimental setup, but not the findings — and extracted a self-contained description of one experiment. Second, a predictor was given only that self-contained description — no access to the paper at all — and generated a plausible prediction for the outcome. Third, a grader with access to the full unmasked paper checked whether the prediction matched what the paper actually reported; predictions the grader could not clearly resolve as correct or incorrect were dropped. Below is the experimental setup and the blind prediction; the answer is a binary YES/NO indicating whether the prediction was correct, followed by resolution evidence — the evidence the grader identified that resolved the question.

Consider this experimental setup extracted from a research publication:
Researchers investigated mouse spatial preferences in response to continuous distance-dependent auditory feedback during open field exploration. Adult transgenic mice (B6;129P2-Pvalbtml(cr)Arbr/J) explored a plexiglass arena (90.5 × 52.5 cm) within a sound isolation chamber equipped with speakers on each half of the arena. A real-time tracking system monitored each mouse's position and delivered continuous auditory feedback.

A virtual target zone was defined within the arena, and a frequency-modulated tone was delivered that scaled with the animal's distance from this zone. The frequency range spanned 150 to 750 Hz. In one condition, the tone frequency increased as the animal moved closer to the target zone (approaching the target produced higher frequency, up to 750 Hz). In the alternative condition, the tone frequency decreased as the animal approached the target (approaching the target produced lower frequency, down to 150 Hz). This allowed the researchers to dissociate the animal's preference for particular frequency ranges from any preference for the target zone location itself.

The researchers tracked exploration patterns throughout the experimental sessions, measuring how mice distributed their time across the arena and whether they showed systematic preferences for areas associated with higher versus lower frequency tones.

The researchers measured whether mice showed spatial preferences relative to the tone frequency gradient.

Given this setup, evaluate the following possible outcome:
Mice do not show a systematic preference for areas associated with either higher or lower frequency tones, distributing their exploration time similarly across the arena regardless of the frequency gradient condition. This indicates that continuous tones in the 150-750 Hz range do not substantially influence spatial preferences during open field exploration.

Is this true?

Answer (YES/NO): NO